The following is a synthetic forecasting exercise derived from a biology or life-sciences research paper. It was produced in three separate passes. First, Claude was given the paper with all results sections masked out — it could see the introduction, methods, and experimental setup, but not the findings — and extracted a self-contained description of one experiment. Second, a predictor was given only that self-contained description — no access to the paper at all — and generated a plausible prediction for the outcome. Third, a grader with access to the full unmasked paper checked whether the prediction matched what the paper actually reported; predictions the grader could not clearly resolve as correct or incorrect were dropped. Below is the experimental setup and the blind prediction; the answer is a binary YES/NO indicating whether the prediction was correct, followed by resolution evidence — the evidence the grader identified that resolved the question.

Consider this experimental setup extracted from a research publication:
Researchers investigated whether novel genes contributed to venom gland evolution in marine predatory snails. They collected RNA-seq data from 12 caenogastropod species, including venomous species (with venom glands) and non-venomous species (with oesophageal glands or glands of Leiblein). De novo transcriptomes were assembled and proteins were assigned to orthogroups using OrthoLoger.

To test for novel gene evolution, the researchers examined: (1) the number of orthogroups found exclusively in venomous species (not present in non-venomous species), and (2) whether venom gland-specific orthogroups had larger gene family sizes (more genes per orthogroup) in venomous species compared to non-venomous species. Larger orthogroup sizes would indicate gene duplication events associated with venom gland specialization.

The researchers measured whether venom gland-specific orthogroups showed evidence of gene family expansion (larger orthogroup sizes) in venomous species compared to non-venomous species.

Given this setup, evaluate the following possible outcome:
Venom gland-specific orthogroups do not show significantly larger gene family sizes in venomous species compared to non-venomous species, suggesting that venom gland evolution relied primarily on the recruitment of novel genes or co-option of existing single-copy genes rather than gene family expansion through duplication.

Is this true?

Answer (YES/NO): NO